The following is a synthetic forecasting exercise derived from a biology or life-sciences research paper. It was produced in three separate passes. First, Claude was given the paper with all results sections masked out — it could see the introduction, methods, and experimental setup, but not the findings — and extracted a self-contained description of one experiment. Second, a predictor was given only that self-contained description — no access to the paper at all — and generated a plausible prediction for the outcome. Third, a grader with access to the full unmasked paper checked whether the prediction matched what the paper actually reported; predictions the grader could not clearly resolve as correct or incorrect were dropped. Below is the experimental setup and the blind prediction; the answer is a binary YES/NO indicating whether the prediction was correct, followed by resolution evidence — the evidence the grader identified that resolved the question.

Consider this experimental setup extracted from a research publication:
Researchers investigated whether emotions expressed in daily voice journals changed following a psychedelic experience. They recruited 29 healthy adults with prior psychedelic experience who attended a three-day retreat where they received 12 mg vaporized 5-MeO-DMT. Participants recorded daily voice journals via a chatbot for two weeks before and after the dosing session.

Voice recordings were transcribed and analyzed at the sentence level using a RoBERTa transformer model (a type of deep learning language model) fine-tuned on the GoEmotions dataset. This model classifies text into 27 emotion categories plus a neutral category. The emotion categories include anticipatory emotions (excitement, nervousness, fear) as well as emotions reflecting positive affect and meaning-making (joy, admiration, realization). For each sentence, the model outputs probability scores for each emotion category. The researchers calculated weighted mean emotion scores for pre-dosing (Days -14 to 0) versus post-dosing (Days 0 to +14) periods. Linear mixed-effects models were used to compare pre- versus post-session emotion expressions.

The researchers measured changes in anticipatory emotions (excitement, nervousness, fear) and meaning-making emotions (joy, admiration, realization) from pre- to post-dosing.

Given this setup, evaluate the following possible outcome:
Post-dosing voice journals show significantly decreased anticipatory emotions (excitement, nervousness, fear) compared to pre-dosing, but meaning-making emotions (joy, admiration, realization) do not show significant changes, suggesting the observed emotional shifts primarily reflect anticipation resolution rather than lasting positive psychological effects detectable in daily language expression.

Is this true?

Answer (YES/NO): NO